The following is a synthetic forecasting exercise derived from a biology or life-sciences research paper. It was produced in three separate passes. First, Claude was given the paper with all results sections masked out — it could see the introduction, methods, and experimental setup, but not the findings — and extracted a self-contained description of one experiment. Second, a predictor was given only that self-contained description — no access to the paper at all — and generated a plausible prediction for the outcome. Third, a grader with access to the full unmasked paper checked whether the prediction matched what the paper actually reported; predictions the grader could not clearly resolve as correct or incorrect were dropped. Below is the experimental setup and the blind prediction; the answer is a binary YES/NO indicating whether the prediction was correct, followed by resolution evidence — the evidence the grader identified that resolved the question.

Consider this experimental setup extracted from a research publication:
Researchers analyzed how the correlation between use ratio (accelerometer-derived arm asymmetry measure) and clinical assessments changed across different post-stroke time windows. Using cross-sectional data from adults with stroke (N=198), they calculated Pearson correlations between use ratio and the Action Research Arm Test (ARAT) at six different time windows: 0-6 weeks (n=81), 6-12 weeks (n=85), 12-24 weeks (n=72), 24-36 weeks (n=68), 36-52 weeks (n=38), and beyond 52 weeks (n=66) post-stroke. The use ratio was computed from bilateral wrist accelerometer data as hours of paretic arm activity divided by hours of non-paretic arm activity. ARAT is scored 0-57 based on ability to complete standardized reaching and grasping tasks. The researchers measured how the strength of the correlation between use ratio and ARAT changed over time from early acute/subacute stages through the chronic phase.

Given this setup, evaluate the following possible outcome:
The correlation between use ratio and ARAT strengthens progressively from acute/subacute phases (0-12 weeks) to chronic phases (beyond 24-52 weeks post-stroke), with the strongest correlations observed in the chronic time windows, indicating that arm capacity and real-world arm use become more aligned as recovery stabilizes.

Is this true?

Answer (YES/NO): NO